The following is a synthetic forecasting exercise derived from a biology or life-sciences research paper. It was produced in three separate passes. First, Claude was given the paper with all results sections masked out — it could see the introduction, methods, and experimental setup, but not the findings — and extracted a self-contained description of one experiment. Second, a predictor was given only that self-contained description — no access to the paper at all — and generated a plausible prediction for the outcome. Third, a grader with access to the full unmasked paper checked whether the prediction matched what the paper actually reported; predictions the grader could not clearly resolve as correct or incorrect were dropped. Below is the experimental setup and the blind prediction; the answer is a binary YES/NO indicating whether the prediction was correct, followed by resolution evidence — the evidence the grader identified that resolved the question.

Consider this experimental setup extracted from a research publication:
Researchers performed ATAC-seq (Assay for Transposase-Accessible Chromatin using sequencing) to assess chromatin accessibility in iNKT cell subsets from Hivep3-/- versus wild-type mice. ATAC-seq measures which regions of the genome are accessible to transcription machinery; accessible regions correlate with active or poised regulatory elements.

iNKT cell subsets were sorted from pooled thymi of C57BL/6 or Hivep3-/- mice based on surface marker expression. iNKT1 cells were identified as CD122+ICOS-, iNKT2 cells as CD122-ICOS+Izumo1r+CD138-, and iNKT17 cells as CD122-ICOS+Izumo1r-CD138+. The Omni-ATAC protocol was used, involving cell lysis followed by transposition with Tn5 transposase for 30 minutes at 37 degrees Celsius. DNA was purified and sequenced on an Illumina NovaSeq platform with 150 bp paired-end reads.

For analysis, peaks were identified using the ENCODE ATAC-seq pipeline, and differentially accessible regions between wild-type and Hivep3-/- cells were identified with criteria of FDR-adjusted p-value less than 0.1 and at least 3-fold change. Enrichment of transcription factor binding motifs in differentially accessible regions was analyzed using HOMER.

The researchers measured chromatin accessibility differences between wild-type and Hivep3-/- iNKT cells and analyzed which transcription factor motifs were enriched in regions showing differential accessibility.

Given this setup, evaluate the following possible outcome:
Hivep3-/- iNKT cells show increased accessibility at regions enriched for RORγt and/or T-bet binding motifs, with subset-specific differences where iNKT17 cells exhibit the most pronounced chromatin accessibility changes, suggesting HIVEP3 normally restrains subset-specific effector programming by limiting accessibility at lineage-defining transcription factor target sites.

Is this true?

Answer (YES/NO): NO